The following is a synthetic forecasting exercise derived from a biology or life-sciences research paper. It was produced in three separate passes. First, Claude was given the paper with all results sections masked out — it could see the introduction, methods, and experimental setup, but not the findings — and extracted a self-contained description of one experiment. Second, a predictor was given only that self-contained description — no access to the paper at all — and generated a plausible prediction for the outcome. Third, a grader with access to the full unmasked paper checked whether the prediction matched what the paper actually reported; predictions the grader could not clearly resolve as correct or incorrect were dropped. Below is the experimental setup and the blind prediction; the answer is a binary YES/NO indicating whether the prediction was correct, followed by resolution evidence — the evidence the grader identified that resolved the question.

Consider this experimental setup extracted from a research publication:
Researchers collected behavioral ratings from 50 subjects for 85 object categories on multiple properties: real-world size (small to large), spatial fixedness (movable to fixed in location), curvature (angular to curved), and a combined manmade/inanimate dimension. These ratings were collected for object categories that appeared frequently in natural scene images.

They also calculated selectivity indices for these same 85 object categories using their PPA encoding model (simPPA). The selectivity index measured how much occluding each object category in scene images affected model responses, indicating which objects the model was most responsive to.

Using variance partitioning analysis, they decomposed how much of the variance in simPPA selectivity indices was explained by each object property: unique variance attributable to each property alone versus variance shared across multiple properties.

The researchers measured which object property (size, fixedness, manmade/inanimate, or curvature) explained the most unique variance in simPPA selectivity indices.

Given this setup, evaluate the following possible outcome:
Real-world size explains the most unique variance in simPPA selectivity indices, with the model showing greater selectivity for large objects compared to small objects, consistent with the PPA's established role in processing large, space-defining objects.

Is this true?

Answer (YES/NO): NO